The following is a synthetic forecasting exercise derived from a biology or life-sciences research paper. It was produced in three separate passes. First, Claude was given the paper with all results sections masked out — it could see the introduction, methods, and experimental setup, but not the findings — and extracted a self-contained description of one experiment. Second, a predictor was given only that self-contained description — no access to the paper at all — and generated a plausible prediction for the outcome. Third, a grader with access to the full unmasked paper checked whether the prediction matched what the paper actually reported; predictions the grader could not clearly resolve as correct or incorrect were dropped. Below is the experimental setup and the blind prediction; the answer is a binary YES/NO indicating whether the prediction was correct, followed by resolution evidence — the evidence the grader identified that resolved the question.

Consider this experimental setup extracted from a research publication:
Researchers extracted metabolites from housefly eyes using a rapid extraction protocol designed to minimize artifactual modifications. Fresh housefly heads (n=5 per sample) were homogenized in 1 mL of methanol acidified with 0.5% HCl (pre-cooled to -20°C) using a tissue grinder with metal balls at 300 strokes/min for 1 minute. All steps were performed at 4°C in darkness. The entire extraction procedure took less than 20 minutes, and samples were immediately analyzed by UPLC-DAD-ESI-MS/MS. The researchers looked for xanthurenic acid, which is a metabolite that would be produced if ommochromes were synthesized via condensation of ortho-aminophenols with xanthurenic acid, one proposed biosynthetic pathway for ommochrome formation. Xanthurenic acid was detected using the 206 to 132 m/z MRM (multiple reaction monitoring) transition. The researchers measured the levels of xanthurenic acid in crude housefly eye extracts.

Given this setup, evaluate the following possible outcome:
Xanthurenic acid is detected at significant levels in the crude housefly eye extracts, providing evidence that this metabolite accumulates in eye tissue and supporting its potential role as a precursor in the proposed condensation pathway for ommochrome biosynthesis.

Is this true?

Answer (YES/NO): NO